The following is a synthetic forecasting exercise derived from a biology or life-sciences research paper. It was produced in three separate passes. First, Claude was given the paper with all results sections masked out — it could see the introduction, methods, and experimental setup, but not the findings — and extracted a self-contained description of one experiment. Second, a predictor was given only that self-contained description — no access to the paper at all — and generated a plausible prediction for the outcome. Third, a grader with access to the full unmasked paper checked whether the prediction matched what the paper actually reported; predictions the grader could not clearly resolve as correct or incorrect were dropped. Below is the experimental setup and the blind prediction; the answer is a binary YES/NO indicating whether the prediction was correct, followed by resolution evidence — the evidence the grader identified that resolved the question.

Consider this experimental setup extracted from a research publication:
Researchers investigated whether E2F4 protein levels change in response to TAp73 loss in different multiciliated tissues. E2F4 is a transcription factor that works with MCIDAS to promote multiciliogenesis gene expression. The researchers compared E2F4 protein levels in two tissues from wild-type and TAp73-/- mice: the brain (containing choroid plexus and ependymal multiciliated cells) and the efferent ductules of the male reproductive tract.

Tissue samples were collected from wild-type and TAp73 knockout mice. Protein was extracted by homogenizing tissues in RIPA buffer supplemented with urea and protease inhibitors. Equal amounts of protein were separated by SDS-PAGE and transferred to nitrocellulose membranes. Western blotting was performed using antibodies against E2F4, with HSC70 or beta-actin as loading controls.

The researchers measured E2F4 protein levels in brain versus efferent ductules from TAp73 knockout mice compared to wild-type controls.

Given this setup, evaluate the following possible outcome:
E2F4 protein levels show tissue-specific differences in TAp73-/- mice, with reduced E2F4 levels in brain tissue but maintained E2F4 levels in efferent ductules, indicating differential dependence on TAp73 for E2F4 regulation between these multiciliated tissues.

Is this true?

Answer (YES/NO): NO